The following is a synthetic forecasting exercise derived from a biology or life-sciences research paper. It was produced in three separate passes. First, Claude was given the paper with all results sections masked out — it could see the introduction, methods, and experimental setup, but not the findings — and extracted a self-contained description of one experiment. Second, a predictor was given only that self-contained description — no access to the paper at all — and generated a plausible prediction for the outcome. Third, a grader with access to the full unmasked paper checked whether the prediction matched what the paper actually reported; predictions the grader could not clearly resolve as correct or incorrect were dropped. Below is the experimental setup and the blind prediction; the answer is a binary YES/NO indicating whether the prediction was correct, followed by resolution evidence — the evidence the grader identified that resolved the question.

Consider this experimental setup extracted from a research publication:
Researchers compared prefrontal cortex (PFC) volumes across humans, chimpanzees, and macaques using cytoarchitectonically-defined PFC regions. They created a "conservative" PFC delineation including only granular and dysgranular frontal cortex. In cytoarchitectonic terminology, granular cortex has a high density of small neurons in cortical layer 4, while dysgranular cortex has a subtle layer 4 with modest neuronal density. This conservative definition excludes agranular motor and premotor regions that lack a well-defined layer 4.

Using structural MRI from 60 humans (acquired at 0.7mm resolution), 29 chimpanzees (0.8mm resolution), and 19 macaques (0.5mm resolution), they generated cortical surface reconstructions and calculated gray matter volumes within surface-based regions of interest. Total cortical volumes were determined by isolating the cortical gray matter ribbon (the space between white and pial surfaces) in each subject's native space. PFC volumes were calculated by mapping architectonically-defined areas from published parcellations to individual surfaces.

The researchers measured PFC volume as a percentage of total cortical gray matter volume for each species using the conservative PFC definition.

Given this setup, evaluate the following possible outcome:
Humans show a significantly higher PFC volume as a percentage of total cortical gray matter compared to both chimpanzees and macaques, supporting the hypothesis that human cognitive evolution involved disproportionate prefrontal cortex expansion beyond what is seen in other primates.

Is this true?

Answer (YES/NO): YES